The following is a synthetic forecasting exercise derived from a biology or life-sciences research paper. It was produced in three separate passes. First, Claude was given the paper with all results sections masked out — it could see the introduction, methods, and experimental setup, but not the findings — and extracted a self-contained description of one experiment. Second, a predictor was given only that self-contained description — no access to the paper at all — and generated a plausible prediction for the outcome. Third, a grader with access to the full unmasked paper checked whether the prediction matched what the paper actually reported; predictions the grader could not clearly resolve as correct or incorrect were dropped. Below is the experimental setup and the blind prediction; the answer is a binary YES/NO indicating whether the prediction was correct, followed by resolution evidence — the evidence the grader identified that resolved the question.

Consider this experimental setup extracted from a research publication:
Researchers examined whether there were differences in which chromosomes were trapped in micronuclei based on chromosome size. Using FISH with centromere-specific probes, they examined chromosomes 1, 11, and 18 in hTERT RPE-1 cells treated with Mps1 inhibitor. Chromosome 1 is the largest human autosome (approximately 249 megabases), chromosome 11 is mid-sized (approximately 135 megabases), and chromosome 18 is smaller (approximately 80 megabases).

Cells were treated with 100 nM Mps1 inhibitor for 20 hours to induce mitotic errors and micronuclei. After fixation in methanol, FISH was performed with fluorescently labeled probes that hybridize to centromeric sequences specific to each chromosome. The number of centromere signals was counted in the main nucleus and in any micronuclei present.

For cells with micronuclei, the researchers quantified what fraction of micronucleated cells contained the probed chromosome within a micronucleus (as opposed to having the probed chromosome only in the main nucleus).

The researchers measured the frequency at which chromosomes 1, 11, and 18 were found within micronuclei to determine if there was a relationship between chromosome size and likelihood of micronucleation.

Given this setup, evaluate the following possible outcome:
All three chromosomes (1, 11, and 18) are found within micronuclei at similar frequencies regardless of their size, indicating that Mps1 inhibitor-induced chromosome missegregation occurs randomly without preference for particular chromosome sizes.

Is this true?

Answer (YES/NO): NO